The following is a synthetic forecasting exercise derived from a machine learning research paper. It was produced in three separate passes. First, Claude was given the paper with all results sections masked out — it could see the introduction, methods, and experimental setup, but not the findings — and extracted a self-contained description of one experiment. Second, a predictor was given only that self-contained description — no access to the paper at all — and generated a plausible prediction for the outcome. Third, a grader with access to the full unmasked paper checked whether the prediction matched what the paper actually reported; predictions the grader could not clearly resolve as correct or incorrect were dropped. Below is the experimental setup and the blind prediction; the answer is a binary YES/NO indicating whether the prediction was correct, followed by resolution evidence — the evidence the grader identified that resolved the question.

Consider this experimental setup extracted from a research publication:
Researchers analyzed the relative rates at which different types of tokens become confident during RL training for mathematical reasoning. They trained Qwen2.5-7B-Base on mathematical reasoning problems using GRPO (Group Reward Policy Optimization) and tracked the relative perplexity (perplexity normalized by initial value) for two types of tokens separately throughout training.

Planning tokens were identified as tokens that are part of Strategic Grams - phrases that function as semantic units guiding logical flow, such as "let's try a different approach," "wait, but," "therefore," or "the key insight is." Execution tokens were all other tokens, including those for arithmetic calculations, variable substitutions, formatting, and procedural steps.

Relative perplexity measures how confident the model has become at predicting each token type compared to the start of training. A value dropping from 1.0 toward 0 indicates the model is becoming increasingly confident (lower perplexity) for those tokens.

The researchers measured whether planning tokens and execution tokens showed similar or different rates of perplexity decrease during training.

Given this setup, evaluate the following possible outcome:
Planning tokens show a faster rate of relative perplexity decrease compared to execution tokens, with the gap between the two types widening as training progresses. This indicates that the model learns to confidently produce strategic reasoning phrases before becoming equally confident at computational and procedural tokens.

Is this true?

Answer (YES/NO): NO